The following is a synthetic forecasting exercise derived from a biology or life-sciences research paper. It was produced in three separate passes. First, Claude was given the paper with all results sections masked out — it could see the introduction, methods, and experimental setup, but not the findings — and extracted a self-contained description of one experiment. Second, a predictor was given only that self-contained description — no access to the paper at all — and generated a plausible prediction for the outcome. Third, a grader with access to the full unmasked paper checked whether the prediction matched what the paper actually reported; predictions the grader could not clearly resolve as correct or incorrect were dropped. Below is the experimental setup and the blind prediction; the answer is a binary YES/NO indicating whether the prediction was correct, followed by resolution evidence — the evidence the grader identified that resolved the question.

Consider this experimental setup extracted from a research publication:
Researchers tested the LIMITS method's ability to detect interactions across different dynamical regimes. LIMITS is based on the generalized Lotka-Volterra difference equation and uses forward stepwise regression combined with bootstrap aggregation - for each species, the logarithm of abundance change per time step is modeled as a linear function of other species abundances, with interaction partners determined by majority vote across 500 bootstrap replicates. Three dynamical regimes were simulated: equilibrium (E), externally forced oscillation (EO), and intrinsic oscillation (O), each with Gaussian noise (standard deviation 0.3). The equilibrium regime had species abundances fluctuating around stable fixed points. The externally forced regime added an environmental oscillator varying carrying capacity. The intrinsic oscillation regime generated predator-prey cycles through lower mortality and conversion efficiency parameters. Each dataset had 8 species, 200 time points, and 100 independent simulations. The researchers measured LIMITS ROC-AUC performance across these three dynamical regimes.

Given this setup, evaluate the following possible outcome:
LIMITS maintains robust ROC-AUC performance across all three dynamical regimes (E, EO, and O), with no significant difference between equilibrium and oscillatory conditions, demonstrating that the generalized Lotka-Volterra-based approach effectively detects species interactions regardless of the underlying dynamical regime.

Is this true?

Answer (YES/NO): NO